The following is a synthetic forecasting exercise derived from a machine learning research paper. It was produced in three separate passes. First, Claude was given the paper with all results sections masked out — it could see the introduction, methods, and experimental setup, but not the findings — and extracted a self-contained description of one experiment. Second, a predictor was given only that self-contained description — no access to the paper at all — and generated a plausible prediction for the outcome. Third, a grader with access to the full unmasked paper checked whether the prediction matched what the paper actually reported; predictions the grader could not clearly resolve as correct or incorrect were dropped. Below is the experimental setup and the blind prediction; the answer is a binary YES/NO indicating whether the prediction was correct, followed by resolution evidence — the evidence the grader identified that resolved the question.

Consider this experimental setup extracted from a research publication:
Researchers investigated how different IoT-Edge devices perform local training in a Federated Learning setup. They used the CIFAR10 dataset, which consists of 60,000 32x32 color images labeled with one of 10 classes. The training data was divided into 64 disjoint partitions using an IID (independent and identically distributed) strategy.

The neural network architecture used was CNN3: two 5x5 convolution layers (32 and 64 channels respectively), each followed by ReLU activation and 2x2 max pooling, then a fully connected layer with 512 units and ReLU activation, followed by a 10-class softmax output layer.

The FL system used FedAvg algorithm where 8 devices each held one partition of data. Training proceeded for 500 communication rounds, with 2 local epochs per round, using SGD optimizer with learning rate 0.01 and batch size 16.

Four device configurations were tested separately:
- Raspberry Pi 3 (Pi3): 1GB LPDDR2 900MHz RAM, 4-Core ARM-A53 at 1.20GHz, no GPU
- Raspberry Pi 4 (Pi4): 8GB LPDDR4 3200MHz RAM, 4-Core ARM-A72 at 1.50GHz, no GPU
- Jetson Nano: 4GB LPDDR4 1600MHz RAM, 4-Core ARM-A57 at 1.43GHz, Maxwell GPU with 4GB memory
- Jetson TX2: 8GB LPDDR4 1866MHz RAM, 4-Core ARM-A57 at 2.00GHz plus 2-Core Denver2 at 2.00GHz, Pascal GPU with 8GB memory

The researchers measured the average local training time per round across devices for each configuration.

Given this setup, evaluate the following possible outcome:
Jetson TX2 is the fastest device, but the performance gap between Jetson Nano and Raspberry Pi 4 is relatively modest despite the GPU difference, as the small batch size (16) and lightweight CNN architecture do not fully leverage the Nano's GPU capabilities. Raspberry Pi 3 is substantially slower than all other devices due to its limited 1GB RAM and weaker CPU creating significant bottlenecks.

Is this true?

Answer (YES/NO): NO